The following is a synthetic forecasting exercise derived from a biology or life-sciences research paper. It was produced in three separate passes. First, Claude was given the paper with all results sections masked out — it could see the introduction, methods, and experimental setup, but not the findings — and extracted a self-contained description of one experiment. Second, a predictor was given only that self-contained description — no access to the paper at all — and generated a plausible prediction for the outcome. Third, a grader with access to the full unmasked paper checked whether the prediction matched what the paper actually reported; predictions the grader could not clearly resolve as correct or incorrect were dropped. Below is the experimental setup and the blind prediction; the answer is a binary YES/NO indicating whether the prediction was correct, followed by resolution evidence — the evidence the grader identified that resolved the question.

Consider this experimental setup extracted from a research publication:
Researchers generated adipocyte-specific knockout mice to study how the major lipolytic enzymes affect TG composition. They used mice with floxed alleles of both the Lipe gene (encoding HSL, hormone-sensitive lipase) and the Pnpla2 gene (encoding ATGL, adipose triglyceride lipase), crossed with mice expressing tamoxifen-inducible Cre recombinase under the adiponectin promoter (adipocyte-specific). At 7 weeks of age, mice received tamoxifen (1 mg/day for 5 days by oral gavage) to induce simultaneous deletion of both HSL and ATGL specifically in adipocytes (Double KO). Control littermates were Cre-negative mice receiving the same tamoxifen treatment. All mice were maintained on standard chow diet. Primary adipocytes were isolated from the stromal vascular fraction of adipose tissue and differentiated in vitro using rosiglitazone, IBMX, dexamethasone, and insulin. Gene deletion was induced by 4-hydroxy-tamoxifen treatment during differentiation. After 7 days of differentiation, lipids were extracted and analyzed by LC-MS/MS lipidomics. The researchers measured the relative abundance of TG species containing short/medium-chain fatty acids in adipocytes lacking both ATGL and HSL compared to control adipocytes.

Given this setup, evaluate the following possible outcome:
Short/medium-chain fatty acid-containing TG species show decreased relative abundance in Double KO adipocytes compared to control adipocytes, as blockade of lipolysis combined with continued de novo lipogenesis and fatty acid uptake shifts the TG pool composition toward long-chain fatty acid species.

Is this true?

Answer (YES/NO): NO